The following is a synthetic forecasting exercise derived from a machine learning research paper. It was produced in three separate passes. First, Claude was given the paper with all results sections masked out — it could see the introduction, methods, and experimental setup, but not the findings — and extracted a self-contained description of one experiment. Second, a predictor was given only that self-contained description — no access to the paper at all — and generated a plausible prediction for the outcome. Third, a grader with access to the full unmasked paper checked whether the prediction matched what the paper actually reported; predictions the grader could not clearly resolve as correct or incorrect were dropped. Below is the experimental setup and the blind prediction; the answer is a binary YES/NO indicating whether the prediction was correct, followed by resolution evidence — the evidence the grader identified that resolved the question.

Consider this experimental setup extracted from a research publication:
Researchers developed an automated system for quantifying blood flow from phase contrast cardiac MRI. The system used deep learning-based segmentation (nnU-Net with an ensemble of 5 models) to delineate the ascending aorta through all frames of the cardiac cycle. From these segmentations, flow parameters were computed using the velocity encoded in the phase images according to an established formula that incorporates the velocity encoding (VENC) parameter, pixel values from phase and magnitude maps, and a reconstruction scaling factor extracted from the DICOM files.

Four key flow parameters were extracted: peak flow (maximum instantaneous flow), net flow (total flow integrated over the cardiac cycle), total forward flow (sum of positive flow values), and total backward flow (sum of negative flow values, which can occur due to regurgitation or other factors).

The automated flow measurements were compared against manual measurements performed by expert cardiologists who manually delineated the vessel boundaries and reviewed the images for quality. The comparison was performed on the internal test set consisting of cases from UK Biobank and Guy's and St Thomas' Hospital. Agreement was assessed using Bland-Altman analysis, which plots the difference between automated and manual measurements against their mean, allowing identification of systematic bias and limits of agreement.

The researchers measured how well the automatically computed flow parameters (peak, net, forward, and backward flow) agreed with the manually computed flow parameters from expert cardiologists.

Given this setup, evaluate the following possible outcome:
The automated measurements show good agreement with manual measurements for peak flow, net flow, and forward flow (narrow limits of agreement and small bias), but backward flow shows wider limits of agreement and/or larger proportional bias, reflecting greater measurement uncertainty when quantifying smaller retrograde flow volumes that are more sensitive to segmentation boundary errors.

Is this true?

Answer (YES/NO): NO